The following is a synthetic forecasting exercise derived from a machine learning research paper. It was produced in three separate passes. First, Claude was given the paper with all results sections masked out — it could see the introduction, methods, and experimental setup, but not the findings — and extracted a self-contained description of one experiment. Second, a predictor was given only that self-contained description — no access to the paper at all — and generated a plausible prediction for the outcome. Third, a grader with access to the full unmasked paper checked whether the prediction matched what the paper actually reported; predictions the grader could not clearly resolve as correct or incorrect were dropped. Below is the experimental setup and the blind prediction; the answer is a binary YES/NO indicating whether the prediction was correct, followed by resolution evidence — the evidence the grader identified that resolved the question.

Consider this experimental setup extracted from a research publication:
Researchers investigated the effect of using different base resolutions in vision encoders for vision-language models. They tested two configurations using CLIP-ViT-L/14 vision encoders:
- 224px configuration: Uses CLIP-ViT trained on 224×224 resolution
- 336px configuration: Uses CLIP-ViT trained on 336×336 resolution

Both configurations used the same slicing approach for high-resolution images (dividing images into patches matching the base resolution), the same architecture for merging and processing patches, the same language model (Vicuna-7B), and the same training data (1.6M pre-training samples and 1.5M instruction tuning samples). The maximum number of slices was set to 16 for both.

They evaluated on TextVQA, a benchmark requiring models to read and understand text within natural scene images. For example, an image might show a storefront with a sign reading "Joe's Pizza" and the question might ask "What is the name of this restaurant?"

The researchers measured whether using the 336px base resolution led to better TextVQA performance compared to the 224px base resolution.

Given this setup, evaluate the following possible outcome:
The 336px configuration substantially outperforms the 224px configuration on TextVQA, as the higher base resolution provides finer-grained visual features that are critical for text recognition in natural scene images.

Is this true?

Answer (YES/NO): NO